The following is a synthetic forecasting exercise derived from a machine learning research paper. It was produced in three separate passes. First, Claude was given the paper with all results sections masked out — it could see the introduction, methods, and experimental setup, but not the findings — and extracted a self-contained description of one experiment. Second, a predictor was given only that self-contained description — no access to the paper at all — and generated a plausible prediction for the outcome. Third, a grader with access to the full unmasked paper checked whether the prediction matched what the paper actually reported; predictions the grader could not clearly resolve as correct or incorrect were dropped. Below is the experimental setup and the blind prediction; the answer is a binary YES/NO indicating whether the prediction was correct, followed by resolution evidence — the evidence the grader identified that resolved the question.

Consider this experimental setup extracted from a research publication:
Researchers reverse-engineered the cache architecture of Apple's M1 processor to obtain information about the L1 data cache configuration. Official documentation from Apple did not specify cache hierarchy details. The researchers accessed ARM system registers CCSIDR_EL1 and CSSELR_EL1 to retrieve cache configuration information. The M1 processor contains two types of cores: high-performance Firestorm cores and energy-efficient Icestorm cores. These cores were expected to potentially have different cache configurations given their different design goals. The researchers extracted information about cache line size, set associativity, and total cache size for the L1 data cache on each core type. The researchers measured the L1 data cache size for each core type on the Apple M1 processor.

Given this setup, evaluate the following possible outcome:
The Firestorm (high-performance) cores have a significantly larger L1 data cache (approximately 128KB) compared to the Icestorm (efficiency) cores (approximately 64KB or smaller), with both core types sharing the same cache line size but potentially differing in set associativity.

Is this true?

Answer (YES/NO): YES